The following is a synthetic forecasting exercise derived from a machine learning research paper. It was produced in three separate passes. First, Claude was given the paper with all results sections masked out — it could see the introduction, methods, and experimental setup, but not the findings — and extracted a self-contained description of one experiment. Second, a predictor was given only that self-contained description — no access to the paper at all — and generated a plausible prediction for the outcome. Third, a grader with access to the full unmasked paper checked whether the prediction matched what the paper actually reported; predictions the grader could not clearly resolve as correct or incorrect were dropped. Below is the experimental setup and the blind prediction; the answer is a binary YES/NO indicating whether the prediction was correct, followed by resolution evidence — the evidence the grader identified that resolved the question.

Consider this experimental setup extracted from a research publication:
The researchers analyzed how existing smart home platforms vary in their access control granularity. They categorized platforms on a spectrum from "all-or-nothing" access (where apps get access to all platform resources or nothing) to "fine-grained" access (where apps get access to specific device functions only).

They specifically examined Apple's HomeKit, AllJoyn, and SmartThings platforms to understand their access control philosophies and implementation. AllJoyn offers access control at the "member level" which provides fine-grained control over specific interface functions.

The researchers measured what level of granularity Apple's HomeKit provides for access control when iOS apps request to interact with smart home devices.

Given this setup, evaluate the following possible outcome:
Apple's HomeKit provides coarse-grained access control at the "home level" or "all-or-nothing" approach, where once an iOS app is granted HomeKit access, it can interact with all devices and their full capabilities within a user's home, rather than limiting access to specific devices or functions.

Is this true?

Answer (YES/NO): YES